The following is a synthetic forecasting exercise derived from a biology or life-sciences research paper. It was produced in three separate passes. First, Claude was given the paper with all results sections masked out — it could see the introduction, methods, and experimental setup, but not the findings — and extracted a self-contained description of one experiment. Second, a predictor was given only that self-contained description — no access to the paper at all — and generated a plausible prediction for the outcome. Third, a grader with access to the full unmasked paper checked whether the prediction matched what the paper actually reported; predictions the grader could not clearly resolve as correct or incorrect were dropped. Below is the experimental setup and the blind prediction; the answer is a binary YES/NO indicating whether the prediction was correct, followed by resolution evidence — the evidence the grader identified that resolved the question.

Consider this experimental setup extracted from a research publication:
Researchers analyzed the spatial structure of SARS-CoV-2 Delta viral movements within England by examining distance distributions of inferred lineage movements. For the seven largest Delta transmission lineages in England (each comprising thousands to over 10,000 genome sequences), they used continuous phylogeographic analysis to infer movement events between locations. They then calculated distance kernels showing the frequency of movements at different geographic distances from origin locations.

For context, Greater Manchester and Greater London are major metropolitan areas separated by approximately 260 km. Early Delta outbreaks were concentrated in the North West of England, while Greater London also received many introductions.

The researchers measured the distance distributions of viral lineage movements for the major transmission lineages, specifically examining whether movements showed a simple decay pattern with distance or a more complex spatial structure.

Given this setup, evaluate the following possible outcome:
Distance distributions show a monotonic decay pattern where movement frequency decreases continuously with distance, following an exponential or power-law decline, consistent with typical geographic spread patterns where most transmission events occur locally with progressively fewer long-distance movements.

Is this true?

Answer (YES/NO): NO